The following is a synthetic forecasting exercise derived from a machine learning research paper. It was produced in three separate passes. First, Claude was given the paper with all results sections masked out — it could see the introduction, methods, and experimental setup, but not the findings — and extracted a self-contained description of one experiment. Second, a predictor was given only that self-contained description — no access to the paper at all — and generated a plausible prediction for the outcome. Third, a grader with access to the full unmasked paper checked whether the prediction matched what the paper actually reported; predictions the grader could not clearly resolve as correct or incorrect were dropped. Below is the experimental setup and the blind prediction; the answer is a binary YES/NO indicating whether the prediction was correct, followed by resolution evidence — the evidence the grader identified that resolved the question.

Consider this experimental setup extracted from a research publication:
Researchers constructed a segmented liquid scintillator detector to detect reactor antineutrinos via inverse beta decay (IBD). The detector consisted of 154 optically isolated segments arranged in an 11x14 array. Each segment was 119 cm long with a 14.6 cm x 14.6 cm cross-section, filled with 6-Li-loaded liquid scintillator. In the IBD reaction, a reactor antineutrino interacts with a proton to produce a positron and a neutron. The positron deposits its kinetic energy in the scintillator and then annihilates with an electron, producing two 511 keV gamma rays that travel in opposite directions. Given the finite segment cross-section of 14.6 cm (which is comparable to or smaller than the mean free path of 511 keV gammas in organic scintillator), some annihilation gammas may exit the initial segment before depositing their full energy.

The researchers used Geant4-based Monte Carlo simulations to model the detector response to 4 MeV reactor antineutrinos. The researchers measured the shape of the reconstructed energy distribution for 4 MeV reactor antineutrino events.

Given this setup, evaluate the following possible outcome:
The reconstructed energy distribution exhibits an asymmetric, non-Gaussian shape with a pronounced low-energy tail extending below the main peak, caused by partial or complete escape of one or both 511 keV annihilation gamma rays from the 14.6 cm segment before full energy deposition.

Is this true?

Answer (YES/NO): YES